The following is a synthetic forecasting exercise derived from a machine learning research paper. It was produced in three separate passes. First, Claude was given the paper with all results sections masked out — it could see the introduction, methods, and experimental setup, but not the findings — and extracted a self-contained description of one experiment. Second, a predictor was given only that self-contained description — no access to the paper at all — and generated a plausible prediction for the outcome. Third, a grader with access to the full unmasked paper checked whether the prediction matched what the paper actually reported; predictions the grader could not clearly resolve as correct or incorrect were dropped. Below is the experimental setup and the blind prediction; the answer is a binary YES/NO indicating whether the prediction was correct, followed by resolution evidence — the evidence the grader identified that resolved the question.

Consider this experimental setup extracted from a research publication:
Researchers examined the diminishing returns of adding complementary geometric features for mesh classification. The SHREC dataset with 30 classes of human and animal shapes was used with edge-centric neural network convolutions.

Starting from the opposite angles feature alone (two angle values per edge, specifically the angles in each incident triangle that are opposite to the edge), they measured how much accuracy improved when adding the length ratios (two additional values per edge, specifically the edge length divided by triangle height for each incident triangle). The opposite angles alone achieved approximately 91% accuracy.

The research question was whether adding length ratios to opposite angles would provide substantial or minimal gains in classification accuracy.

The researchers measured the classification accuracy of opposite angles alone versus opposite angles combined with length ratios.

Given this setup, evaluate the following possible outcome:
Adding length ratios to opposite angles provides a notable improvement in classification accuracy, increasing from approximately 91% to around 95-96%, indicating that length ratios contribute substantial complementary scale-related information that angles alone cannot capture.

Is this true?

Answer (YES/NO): NO